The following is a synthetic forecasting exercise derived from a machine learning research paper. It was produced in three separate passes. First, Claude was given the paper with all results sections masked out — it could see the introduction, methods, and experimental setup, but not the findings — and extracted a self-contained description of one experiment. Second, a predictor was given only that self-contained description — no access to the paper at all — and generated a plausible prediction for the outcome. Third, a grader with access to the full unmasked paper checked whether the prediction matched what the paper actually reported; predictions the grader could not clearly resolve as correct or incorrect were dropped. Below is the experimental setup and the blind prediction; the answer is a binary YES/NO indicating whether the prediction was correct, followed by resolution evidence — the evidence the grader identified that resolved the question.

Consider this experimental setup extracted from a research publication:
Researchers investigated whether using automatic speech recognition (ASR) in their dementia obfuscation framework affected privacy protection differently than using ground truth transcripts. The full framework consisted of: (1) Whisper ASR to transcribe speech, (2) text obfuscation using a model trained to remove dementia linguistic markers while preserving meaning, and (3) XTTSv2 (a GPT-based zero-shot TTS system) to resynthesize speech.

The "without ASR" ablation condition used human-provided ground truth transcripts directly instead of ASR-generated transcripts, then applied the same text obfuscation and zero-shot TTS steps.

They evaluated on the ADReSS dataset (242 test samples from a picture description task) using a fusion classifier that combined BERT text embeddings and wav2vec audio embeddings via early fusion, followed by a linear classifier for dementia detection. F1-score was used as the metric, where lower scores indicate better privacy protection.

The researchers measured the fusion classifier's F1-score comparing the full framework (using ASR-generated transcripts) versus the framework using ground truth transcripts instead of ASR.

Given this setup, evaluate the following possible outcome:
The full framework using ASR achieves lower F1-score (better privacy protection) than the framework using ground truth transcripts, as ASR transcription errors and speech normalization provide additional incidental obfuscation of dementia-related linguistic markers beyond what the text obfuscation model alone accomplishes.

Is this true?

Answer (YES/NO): YES